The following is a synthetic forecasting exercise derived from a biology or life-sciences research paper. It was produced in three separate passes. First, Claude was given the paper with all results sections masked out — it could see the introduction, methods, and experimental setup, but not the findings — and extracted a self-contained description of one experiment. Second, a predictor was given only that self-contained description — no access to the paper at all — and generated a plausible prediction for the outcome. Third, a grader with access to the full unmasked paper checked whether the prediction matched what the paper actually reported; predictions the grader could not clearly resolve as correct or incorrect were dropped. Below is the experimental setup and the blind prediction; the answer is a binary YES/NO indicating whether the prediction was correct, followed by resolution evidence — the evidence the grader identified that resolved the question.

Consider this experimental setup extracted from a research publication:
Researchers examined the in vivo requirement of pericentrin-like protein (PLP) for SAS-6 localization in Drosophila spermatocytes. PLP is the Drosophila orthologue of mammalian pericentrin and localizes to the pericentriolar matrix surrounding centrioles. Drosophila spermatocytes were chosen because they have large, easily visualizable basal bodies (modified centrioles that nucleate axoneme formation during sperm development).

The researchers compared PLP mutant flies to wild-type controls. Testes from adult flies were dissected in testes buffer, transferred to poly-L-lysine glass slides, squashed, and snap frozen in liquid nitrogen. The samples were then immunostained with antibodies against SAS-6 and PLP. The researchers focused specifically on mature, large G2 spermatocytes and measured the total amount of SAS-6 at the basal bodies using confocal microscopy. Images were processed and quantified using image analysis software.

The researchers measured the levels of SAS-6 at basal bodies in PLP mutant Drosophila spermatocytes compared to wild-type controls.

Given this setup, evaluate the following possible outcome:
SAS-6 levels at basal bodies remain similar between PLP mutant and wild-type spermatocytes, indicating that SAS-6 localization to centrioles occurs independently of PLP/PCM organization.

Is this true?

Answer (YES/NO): NO